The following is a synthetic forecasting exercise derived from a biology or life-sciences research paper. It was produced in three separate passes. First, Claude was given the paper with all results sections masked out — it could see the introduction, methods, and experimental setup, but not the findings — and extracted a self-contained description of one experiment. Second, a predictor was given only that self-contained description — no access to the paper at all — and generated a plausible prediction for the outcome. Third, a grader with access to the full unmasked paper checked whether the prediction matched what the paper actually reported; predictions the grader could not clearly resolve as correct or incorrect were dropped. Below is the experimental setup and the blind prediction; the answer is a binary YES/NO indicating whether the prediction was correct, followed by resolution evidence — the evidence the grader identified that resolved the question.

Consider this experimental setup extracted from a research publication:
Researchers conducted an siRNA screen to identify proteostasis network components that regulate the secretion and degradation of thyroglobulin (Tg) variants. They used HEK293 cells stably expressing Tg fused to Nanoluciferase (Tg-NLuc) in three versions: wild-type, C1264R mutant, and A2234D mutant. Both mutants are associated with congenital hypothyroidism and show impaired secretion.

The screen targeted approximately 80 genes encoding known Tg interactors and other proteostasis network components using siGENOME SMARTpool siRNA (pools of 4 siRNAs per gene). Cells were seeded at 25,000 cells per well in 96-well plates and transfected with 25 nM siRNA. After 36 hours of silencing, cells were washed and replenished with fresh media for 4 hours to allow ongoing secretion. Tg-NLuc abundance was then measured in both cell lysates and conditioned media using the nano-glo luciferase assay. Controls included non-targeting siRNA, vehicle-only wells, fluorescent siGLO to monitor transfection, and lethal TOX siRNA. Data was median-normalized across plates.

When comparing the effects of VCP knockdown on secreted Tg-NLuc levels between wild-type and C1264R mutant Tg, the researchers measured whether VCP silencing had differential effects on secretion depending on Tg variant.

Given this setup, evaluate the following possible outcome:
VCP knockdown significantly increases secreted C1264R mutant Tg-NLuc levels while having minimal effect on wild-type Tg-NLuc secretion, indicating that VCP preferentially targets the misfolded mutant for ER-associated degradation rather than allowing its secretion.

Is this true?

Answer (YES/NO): YES